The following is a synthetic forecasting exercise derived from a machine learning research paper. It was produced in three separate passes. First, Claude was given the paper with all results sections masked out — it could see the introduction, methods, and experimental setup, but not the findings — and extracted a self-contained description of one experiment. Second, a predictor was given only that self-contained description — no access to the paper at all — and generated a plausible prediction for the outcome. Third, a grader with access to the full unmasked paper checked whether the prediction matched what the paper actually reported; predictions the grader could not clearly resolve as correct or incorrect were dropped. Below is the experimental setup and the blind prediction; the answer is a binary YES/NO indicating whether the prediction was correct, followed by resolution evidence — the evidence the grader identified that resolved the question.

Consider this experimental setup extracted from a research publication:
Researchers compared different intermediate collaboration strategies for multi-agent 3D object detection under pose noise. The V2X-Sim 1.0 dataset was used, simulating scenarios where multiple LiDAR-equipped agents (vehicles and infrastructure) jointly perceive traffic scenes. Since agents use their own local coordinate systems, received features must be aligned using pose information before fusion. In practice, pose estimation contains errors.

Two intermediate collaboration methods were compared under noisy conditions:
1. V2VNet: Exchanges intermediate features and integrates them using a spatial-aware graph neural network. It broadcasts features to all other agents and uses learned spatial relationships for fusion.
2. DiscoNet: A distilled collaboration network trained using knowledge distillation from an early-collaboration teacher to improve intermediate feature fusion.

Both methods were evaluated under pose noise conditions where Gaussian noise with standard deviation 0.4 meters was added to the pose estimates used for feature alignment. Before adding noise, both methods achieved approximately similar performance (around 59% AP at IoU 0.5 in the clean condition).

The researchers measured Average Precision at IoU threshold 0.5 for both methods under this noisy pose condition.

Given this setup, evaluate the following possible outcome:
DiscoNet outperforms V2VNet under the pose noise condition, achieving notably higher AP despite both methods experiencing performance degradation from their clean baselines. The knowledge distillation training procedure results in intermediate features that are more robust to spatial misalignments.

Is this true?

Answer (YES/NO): YES